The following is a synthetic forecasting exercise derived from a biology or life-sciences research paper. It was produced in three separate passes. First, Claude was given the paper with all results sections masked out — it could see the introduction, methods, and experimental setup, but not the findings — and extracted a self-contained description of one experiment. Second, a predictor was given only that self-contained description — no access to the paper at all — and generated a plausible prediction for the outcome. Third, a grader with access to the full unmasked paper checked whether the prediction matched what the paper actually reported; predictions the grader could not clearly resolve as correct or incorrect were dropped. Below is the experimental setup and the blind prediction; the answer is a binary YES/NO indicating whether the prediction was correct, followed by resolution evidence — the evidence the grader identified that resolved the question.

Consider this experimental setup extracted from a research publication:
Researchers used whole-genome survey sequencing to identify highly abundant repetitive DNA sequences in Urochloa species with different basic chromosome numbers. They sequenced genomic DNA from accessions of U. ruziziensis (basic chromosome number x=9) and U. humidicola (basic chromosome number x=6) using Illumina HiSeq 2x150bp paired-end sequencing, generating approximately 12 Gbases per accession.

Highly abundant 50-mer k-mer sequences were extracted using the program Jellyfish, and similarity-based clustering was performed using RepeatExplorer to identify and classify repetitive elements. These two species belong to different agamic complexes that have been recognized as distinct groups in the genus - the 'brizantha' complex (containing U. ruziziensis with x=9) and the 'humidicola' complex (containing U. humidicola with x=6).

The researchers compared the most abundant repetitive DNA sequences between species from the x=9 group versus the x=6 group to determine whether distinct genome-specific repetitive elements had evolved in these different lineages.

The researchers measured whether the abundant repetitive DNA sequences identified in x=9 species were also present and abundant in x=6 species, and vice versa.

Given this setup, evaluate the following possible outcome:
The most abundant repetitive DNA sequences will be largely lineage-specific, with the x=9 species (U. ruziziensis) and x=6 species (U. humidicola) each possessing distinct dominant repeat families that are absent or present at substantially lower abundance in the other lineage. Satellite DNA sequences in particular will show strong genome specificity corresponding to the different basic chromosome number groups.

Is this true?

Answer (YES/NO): NO